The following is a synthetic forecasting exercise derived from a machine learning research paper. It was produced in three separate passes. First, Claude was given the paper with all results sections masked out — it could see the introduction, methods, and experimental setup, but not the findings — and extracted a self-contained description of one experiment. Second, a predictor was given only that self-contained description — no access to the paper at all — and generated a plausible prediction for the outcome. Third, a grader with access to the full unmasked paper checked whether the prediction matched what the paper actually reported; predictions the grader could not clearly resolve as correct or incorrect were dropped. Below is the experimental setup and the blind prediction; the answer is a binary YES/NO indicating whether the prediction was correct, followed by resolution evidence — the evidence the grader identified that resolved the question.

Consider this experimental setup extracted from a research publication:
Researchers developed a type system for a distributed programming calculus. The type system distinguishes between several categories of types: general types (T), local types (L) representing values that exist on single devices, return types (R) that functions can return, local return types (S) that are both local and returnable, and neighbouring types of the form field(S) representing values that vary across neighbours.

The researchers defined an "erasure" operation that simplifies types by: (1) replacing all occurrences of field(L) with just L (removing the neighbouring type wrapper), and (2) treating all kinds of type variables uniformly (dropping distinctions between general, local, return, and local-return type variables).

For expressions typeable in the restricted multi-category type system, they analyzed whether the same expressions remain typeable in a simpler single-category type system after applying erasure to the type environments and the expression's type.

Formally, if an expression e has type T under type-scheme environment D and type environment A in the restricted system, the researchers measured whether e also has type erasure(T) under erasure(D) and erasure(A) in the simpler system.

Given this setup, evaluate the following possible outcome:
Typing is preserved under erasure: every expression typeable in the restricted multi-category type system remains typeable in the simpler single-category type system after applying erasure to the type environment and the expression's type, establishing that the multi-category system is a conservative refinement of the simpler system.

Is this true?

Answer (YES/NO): YES